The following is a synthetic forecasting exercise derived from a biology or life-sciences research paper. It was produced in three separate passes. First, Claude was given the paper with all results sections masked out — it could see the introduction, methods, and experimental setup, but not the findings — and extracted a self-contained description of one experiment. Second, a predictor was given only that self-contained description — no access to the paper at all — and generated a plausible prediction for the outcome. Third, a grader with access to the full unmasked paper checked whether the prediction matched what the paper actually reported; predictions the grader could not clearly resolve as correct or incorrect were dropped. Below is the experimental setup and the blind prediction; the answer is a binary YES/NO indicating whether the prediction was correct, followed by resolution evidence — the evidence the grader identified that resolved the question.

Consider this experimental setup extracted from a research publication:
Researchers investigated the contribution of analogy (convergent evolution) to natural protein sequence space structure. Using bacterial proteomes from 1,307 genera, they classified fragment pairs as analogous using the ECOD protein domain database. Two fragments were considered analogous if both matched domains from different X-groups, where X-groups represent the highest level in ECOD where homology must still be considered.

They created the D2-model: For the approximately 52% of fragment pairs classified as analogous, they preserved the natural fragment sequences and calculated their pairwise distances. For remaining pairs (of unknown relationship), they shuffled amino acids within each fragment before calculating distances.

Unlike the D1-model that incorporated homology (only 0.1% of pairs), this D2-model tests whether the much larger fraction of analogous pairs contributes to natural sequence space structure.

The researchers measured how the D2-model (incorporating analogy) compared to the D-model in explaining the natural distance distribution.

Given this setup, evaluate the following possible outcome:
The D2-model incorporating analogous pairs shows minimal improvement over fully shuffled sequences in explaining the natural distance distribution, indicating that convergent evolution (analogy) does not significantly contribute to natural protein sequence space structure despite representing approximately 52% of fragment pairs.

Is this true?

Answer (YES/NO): NO